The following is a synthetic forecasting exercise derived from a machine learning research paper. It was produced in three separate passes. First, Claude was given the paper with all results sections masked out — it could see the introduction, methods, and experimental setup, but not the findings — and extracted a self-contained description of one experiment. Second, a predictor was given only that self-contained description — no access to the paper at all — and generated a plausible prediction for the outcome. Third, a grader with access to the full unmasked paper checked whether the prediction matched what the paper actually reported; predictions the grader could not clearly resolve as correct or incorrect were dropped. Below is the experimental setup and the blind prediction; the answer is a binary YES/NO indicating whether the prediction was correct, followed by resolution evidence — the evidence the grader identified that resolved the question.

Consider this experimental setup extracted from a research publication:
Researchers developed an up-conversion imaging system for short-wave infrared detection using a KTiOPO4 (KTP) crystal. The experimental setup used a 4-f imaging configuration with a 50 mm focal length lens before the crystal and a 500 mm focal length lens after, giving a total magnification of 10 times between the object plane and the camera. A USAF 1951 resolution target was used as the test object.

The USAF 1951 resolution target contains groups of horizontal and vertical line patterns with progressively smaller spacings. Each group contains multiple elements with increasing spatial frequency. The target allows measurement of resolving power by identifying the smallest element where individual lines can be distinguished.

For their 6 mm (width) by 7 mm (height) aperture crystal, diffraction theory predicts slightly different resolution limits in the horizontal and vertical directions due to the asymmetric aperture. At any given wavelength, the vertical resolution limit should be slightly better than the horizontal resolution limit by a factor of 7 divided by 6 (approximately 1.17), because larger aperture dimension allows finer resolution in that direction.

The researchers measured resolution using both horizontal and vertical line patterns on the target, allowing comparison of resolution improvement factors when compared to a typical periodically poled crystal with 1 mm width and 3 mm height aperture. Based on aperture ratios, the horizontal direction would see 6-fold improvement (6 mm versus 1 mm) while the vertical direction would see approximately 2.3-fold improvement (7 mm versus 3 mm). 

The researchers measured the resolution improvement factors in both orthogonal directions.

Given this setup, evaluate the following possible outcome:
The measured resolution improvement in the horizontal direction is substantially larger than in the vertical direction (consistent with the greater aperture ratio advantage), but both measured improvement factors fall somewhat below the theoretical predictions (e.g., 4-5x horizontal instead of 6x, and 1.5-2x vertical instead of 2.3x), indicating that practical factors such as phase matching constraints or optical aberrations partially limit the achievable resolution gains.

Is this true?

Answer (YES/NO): NO